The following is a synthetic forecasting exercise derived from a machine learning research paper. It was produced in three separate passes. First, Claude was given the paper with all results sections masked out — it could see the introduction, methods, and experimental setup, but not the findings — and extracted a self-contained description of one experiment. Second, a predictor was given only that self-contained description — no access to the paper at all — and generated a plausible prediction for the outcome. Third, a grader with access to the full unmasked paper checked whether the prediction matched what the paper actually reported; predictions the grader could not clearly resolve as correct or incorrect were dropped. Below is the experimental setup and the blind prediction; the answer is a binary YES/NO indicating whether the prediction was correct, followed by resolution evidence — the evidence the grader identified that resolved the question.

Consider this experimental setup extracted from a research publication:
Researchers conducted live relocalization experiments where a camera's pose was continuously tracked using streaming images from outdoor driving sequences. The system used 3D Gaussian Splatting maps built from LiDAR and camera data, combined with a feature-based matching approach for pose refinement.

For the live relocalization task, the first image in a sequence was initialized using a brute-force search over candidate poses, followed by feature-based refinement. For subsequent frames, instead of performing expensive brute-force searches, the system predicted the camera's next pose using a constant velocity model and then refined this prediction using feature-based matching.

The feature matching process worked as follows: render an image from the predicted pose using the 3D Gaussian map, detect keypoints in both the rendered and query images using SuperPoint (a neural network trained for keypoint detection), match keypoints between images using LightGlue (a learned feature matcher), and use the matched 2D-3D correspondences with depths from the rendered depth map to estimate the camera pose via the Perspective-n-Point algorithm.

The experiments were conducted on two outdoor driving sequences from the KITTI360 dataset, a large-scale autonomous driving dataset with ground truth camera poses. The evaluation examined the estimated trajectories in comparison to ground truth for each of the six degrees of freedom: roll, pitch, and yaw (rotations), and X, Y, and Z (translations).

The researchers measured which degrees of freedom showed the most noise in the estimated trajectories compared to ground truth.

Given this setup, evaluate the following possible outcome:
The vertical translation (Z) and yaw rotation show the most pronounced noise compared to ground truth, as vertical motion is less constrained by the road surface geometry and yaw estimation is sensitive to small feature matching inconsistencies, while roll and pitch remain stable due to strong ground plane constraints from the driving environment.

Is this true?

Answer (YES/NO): NO